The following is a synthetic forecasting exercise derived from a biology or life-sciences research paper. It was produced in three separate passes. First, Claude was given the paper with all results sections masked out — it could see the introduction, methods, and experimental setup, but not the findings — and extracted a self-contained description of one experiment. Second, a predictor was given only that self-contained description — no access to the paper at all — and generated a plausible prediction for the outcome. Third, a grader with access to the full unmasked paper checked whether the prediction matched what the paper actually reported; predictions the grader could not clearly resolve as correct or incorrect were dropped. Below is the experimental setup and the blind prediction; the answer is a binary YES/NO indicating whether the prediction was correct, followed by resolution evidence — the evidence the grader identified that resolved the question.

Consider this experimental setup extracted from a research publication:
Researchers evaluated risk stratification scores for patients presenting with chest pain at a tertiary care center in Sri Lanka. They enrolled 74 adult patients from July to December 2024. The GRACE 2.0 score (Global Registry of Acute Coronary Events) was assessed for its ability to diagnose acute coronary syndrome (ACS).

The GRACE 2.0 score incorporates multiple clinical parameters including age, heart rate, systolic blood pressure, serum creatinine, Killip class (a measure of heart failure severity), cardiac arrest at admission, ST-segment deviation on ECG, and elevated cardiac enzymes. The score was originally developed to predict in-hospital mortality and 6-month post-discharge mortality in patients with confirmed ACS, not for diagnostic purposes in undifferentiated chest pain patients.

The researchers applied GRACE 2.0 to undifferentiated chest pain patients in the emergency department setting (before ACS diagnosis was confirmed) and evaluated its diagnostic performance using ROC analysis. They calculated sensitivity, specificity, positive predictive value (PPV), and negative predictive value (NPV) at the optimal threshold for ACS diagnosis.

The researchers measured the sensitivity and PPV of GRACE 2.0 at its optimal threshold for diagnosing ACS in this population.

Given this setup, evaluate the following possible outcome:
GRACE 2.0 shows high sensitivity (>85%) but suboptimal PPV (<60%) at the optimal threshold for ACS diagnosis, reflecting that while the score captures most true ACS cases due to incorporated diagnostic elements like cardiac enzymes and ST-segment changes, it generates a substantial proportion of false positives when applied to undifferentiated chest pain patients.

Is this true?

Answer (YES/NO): NO